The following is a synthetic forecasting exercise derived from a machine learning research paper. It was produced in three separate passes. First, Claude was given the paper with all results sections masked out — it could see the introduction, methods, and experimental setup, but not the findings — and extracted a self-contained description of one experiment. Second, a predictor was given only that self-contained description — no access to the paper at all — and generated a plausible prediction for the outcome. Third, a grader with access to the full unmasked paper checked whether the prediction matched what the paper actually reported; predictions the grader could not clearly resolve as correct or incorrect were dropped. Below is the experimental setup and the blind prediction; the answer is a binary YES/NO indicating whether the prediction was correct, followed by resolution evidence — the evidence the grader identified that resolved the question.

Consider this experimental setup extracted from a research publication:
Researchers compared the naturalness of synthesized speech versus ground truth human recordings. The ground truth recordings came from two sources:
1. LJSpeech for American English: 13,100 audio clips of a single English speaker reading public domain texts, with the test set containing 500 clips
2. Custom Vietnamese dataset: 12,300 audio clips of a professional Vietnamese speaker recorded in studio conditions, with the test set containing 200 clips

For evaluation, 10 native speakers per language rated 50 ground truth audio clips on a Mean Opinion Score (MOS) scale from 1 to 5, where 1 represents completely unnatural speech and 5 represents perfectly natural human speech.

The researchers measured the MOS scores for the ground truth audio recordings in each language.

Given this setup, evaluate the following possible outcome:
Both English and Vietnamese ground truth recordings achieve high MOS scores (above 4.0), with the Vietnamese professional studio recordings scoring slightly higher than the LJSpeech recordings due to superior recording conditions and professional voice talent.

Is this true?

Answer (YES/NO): NO